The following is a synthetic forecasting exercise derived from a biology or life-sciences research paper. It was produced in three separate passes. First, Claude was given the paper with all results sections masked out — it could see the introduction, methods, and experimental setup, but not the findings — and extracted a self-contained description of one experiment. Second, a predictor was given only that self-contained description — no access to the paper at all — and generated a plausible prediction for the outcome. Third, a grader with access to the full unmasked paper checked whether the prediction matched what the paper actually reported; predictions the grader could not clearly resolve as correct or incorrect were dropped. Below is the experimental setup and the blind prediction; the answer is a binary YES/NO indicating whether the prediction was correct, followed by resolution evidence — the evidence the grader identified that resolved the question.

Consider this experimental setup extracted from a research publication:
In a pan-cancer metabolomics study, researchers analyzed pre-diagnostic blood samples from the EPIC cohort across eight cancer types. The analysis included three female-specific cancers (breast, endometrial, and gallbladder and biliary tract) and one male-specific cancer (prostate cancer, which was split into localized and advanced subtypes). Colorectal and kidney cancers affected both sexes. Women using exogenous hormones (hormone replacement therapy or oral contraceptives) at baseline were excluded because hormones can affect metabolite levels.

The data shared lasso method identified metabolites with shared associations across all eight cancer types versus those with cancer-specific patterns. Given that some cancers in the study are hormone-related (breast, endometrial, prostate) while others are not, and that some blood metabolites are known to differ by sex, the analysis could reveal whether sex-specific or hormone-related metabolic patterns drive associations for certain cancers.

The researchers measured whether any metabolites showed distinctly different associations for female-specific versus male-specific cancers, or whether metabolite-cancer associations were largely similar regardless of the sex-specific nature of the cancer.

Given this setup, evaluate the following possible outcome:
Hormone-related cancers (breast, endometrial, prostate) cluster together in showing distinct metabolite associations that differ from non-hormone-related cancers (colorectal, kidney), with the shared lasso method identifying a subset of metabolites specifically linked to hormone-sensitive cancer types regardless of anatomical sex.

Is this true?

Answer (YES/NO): NO